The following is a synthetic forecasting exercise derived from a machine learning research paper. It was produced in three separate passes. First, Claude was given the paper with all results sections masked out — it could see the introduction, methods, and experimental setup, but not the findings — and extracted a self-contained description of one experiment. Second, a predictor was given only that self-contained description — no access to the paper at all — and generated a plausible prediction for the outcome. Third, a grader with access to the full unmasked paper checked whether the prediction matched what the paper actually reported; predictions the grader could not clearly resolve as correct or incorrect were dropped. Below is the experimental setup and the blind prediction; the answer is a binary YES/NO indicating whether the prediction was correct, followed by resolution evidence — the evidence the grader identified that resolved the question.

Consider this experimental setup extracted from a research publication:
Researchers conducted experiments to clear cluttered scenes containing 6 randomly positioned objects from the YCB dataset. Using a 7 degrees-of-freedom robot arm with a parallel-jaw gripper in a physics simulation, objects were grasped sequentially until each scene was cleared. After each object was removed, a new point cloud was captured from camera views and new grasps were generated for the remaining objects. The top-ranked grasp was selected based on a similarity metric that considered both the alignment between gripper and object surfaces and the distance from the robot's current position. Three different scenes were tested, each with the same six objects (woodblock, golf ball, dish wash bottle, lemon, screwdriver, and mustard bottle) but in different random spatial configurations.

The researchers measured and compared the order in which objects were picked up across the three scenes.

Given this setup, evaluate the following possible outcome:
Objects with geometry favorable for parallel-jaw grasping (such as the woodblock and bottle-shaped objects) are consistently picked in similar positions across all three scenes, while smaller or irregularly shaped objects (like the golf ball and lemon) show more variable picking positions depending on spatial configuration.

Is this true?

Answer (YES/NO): NO